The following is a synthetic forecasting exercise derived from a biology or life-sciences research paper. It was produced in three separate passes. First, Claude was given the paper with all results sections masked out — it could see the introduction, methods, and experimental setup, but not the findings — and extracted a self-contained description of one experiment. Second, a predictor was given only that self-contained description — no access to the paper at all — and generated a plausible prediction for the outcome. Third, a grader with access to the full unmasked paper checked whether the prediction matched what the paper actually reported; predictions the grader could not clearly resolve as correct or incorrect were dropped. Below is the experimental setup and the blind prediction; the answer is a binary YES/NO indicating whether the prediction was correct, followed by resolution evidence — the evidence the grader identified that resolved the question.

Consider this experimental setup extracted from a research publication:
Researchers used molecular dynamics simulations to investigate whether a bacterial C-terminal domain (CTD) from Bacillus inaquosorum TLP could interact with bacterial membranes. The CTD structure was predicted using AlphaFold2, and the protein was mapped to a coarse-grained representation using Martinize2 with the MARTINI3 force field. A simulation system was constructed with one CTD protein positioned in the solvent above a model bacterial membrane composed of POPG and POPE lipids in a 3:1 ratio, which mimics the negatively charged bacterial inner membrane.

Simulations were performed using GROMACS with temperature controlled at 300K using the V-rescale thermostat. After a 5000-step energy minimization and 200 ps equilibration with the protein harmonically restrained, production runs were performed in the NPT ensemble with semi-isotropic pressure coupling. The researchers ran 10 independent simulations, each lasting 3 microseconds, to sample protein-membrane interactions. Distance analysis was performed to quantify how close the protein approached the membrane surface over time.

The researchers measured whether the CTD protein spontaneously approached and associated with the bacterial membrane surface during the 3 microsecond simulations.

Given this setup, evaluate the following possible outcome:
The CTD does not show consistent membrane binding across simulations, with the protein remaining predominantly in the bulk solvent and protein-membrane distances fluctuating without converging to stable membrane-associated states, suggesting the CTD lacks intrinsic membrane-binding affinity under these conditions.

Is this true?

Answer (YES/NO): NO